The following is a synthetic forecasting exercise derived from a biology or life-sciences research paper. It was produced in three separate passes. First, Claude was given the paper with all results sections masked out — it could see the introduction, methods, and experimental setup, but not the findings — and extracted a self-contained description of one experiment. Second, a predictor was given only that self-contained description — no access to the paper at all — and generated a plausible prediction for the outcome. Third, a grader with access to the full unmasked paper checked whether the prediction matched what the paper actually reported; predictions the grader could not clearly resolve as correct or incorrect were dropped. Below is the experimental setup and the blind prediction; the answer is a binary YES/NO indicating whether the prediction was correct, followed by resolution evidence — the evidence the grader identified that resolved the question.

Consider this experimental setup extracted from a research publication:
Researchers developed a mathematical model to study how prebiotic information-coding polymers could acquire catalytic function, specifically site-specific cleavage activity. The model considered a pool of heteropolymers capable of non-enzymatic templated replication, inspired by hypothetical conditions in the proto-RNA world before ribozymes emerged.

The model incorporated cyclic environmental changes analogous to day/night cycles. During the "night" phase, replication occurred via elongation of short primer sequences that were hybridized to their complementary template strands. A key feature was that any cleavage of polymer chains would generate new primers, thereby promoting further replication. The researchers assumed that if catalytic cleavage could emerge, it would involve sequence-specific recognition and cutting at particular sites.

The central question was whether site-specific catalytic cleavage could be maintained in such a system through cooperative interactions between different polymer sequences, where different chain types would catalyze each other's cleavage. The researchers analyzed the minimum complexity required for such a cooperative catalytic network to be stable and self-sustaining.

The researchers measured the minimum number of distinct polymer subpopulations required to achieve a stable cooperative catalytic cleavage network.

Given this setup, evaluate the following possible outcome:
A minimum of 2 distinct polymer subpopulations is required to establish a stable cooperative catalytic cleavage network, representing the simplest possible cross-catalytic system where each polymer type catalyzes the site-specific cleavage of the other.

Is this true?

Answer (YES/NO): NO